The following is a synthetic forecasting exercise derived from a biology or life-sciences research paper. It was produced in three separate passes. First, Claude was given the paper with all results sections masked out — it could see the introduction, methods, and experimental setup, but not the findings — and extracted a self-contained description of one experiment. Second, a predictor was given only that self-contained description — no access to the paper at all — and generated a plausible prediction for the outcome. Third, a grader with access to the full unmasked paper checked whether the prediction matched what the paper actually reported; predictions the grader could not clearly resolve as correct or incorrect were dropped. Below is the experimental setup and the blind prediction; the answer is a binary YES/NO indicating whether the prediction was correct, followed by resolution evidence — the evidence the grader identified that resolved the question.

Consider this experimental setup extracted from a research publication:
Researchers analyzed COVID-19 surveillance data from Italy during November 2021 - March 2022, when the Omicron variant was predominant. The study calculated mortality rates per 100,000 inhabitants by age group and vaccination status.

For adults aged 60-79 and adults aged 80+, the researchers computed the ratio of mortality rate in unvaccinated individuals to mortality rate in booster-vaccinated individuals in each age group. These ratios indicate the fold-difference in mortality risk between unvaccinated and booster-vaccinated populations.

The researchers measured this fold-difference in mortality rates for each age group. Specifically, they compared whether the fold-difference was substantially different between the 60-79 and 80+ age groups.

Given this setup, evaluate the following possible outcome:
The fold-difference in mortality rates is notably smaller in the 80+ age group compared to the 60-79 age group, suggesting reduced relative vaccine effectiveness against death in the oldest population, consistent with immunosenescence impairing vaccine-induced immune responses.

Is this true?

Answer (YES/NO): NO